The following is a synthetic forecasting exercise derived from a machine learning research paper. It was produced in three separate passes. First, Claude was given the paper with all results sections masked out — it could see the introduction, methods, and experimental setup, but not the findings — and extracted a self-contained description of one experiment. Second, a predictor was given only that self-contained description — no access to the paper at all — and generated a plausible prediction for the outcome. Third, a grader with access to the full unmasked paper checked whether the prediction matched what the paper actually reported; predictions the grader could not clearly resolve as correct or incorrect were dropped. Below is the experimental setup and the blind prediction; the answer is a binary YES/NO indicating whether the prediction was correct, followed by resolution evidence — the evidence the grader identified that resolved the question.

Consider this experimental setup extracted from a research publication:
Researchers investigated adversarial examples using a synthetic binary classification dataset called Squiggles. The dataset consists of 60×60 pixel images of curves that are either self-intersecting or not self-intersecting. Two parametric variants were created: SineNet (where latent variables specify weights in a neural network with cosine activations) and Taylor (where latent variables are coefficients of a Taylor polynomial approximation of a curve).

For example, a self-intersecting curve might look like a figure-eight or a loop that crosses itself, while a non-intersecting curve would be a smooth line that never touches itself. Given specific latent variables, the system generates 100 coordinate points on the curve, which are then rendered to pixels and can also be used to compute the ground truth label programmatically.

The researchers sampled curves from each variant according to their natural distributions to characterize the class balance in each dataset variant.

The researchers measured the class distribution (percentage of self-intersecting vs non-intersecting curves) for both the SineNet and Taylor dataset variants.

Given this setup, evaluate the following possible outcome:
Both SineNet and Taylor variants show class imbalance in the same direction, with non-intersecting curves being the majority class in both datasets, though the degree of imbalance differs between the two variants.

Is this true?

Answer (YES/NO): YES